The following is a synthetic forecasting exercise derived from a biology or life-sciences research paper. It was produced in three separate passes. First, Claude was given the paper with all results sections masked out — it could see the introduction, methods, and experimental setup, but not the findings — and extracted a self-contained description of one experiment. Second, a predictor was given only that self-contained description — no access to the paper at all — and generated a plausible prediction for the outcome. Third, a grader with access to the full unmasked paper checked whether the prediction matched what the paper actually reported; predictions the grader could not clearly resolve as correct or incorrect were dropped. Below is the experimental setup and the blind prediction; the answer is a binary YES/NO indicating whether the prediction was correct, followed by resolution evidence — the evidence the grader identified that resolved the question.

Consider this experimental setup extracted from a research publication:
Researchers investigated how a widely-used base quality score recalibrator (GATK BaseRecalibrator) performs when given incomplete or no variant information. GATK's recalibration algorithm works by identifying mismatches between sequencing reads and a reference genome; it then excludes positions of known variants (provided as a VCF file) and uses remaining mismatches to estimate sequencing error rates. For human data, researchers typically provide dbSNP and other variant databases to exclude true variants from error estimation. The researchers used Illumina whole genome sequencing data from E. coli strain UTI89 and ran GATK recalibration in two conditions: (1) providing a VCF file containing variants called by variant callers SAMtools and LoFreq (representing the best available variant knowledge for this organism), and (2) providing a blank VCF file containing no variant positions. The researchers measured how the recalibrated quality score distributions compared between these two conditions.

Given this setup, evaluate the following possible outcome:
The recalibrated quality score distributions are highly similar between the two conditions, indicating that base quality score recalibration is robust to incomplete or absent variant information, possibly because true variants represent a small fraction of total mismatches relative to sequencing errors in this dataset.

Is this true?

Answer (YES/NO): NO